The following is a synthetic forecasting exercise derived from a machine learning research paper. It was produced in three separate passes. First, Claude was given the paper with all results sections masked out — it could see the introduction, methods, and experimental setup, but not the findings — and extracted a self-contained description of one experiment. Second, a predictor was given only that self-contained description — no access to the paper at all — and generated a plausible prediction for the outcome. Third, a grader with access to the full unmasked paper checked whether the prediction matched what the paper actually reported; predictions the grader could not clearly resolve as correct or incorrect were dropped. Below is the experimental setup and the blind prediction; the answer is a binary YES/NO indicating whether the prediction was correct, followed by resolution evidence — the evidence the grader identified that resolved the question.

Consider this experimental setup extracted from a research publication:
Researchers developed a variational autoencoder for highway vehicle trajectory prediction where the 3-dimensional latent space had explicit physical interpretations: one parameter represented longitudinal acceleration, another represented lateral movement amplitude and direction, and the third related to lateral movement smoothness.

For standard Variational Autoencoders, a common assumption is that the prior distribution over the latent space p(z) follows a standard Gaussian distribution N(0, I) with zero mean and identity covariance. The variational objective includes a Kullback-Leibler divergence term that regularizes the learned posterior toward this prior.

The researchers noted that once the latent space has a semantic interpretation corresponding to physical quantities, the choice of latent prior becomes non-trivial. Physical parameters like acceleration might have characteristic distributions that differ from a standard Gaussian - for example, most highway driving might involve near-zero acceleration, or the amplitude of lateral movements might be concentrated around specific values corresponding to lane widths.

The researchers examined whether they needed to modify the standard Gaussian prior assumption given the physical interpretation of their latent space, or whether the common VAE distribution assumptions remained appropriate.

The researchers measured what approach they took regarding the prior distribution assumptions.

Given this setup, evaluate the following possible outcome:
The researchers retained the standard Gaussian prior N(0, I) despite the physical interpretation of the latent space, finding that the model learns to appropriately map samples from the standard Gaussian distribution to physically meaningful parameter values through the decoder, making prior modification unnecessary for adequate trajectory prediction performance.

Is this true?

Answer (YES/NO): YES